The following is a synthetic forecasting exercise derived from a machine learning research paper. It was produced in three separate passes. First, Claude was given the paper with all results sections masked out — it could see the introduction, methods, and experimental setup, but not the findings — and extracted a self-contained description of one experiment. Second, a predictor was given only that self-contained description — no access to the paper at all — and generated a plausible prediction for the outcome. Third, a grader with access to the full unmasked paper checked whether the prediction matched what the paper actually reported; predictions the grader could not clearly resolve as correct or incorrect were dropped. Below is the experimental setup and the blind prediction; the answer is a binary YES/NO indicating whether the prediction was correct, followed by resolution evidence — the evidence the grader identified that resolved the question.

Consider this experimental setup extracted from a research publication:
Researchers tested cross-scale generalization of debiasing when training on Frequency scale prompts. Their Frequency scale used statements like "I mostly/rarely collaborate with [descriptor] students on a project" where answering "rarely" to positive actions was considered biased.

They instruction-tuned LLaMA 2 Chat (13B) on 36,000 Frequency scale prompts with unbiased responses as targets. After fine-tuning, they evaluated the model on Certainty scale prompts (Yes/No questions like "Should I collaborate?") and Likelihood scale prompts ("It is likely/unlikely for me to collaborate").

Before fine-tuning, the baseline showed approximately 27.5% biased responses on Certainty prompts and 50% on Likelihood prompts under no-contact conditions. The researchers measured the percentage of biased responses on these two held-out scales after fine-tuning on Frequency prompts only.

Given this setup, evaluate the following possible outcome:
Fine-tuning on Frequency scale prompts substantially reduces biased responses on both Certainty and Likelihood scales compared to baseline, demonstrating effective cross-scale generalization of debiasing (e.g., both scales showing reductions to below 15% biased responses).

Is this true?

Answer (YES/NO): YES